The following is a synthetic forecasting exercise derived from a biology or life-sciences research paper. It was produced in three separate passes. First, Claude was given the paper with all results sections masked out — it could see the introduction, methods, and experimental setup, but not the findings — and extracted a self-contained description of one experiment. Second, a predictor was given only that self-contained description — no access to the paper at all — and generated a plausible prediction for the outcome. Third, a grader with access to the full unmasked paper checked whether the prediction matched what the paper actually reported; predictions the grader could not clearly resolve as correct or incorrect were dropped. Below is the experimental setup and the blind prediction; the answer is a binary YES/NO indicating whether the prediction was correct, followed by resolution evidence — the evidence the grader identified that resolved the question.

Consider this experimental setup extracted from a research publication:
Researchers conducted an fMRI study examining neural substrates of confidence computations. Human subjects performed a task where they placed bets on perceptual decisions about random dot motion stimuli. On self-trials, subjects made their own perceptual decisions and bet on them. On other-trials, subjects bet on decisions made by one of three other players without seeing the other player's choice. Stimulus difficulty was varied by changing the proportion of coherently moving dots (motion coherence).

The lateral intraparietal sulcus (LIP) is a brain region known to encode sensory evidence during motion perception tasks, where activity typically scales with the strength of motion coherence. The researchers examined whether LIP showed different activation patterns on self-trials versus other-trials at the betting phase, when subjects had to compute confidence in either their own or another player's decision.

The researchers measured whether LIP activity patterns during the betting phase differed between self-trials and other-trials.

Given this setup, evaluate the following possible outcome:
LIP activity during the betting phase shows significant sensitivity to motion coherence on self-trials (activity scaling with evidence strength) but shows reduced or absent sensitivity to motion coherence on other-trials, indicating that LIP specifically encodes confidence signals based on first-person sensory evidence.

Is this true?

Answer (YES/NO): NO